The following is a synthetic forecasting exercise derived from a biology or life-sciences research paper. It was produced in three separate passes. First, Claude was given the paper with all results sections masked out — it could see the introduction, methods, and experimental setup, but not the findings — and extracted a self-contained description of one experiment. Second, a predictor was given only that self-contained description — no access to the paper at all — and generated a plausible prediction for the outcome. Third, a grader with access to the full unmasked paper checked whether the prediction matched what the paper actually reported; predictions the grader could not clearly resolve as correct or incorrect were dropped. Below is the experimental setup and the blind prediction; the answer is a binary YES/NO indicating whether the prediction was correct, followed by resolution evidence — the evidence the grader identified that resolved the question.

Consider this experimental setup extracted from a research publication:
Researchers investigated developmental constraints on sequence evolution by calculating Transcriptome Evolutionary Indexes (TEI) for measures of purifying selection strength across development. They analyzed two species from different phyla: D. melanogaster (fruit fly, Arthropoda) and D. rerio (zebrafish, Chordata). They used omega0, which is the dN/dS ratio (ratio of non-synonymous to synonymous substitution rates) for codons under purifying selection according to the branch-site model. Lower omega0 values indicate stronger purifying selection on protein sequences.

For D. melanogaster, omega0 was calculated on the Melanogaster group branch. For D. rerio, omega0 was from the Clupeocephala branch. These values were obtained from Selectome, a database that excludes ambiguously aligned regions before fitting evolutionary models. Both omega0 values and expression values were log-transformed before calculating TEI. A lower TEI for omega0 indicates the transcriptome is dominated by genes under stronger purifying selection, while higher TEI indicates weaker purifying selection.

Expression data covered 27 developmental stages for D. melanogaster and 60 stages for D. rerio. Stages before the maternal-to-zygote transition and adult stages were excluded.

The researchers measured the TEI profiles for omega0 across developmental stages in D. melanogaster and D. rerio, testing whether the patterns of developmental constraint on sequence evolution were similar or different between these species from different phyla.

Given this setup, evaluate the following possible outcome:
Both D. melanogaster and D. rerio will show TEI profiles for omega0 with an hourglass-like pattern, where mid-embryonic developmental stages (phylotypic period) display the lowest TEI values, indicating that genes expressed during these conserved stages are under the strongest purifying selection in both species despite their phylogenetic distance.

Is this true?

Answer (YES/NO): NO